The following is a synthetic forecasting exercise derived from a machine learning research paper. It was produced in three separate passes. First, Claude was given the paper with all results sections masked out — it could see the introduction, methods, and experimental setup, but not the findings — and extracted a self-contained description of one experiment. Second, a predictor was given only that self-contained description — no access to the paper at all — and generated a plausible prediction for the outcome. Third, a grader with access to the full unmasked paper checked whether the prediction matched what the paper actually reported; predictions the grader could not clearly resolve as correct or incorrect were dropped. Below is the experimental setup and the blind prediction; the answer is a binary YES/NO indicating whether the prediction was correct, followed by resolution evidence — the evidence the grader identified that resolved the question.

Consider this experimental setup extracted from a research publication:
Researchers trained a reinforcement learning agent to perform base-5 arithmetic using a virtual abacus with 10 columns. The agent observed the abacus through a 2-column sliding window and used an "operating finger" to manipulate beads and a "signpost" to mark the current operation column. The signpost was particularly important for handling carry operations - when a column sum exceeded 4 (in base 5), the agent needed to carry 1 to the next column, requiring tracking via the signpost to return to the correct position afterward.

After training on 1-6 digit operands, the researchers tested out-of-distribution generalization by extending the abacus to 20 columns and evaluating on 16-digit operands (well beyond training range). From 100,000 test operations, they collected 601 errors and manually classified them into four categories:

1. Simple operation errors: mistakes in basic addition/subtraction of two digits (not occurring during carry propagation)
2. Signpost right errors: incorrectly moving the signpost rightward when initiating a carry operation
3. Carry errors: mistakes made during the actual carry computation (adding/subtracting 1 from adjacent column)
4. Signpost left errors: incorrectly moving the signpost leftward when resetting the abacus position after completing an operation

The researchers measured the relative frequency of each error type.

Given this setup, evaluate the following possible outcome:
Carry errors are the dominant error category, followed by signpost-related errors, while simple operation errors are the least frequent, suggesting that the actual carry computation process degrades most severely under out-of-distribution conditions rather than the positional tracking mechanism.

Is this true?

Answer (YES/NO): NO